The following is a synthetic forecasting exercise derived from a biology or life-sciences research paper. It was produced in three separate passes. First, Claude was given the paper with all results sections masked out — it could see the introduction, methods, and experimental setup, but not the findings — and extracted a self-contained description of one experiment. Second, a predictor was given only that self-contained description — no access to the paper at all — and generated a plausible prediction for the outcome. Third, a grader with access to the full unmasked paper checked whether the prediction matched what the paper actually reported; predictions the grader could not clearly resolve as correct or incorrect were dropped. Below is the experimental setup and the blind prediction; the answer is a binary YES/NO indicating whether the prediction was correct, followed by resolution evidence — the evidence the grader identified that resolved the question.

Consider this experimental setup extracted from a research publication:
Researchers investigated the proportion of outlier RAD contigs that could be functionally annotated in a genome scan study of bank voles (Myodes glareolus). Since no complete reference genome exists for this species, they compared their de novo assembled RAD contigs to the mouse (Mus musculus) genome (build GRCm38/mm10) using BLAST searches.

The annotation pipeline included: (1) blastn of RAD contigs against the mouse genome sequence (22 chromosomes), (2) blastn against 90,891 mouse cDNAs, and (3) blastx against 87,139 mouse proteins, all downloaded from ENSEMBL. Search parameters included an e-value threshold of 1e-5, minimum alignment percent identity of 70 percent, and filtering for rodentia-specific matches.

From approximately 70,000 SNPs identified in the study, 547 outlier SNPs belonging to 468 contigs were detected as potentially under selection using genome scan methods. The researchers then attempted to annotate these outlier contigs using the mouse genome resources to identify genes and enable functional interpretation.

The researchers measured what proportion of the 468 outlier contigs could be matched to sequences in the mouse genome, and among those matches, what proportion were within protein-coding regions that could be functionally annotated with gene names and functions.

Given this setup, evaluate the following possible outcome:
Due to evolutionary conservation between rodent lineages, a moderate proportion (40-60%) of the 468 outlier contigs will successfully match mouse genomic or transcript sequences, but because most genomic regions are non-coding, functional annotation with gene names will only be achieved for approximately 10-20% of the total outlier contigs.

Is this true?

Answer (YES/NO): YES